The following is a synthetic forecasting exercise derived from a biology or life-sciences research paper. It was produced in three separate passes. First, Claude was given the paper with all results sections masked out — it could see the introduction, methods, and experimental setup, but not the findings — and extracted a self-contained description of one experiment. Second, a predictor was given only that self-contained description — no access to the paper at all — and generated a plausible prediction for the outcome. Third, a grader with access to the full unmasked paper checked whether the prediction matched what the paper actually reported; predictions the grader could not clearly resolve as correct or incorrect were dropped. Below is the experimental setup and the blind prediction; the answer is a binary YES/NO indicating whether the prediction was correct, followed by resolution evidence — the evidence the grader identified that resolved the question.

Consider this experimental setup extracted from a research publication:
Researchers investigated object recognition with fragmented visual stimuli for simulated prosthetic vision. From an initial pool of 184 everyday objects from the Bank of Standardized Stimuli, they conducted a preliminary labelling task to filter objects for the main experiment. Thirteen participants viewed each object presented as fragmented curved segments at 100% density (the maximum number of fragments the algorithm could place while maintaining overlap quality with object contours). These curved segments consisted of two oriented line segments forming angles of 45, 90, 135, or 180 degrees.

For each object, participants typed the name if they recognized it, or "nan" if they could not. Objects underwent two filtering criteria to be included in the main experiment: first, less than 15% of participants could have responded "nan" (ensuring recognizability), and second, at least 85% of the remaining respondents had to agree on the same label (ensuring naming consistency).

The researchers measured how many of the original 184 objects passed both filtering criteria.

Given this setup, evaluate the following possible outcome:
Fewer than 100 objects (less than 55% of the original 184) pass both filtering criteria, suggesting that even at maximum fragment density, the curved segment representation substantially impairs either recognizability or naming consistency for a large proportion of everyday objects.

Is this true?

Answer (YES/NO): YES